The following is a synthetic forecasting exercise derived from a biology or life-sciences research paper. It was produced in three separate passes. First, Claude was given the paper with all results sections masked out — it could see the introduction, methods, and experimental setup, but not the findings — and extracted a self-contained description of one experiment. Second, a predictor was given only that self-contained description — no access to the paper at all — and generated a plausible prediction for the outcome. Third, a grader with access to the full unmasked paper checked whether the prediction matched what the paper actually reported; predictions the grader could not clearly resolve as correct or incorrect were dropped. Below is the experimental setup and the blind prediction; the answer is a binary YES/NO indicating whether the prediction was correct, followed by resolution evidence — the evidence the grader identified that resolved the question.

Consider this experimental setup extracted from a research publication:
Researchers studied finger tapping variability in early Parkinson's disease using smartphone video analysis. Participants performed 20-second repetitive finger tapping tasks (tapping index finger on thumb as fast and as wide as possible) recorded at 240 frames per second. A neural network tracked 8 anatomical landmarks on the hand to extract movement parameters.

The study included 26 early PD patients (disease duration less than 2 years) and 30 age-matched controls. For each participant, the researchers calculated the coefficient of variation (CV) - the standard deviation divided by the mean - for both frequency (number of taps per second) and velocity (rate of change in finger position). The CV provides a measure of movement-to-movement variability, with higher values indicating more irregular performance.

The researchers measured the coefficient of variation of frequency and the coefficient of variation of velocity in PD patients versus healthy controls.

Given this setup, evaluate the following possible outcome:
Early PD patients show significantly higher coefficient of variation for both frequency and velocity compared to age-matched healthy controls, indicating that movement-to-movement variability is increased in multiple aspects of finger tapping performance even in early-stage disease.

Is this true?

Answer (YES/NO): NO